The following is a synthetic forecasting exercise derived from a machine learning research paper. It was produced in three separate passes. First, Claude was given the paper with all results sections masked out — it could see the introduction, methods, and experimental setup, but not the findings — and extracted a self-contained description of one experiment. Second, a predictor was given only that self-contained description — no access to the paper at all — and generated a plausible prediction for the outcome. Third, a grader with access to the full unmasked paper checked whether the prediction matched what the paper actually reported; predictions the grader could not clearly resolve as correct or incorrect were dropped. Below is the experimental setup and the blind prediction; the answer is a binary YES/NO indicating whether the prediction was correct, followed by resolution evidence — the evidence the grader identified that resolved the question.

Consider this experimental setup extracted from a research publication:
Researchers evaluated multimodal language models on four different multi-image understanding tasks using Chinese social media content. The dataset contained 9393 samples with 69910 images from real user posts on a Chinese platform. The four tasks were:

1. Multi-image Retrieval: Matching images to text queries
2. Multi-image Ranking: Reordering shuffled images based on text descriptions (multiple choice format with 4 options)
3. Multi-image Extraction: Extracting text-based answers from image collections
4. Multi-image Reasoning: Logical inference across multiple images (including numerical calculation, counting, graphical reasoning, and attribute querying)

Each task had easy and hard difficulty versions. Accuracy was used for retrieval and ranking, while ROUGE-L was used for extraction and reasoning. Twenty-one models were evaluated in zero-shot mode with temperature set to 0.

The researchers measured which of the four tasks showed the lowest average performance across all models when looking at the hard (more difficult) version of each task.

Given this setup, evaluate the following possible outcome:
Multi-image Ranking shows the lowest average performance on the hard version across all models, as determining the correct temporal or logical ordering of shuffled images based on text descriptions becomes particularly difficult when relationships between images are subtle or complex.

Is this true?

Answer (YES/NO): NO